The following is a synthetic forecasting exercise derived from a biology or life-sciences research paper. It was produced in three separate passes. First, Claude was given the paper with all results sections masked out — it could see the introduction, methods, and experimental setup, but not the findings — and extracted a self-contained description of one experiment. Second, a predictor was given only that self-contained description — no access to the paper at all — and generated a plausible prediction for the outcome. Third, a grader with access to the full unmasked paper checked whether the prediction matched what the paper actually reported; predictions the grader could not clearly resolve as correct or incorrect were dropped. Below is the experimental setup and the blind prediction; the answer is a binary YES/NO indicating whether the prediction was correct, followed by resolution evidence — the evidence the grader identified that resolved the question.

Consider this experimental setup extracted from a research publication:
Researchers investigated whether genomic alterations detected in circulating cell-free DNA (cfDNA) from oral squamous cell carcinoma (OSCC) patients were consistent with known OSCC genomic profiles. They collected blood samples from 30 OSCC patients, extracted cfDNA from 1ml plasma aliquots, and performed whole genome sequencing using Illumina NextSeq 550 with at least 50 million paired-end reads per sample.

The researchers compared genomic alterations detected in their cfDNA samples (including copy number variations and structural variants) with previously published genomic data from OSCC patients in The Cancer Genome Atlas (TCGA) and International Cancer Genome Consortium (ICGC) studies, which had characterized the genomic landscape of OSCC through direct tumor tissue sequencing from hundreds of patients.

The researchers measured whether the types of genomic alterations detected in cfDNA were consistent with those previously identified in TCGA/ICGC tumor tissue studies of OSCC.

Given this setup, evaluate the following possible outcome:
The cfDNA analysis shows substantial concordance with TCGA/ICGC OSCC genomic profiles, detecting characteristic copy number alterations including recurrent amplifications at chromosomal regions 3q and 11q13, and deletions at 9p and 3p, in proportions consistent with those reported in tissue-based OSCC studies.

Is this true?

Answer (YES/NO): NO